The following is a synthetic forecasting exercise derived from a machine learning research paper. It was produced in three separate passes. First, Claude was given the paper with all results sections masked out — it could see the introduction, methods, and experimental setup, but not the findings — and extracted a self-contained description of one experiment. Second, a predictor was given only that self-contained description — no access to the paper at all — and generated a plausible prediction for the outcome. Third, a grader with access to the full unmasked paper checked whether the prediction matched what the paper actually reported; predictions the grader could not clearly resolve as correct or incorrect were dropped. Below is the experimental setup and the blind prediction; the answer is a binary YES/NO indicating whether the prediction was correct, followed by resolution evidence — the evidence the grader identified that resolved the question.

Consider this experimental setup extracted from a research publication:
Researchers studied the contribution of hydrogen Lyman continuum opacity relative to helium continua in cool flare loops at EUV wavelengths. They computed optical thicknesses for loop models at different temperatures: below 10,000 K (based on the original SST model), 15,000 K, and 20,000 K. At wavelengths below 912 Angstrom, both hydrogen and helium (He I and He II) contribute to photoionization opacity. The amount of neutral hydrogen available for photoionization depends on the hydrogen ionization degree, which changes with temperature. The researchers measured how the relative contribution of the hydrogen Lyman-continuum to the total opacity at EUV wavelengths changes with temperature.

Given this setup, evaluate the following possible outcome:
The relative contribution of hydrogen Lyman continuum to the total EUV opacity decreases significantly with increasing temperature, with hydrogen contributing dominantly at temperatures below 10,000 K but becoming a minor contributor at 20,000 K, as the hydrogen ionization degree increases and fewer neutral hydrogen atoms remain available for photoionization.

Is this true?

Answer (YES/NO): NO